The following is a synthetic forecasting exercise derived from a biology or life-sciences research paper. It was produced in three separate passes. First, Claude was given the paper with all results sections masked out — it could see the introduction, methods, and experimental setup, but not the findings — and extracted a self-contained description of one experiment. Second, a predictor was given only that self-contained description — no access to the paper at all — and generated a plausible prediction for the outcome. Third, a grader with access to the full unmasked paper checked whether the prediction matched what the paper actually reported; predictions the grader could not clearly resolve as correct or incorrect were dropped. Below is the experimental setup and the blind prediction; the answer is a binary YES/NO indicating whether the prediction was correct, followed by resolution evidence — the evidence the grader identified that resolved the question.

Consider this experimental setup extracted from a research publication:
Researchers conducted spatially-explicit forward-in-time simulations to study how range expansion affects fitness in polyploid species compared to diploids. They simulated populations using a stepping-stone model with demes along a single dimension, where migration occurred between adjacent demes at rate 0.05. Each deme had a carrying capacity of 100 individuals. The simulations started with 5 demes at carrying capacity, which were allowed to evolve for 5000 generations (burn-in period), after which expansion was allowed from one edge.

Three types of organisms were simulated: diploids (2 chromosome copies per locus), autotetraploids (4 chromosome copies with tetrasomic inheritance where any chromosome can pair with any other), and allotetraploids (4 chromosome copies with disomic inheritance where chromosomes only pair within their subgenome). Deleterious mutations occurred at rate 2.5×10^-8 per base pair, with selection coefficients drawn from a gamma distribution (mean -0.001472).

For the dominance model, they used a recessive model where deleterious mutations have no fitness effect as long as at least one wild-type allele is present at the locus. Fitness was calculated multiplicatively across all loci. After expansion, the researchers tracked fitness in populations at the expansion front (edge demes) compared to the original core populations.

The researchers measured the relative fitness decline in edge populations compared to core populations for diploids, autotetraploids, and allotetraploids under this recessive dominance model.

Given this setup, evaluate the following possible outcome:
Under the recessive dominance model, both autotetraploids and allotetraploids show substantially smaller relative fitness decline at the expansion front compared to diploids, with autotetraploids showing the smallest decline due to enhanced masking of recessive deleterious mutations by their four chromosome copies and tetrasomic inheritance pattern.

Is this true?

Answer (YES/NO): NO